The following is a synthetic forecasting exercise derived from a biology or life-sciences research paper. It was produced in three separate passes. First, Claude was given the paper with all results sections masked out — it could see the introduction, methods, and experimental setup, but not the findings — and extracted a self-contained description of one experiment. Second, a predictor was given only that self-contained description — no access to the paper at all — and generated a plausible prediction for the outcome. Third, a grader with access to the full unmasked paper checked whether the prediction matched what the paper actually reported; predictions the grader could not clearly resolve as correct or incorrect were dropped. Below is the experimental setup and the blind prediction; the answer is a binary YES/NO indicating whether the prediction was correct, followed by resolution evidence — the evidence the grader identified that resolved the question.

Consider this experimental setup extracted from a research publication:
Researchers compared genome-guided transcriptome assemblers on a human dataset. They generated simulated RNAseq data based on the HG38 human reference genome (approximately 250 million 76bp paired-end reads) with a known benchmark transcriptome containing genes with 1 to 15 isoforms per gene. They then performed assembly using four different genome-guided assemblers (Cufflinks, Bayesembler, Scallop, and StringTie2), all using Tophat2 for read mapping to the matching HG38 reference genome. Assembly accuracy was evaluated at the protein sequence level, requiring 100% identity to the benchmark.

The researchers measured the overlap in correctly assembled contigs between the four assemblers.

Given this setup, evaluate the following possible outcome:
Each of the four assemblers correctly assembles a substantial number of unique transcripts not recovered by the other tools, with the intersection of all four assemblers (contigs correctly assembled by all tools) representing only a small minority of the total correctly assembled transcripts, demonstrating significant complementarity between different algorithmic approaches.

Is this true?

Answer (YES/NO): NO